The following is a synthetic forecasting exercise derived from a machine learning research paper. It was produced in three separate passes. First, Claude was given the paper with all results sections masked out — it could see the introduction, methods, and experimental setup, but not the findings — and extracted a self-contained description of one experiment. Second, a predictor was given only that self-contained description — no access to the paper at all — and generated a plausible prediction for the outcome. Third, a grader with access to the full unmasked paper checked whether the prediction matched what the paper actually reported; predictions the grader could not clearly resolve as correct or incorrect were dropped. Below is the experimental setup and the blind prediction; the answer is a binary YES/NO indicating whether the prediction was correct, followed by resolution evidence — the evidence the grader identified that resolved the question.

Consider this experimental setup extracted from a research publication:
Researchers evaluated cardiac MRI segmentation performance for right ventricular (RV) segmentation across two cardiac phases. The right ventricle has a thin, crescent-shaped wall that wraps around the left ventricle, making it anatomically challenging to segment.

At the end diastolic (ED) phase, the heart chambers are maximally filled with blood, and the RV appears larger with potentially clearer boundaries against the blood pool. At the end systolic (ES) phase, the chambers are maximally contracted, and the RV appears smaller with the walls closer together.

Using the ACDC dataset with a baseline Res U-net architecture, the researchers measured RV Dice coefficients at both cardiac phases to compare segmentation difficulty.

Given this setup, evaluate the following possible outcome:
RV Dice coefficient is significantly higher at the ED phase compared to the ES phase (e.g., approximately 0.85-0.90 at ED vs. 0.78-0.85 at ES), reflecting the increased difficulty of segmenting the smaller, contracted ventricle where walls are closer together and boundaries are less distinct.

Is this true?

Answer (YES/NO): NO